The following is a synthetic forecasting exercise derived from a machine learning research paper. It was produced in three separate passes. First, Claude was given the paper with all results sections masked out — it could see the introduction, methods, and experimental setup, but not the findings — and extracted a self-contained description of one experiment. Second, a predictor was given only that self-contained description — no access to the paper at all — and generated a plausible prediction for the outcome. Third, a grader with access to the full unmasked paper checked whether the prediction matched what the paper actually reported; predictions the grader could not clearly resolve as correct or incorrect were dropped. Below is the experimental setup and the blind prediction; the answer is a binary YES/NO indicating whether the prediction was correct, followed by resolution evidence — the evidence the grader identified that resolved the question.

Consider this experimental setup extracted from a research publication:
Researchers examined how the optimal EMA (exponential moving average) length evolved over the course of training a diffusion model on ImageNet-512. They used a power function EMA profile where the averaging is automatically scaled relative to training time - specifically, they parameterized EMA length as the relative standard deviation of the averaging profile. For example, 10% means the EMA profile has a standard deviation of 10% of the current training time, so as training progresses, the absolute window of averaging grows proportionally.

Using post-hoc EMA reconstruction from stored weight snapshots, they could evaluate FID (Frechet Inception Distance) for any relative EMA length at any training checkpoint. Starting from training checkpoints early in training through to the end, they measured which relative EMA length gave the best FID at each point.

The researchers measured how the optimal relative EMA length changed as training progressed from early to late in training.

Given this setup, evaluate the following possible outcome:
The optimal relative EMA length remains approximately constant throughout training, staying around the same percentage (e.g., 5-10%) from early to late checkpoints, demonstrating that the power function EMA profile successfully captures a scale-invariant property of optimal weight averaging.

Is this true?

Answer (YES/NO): NO